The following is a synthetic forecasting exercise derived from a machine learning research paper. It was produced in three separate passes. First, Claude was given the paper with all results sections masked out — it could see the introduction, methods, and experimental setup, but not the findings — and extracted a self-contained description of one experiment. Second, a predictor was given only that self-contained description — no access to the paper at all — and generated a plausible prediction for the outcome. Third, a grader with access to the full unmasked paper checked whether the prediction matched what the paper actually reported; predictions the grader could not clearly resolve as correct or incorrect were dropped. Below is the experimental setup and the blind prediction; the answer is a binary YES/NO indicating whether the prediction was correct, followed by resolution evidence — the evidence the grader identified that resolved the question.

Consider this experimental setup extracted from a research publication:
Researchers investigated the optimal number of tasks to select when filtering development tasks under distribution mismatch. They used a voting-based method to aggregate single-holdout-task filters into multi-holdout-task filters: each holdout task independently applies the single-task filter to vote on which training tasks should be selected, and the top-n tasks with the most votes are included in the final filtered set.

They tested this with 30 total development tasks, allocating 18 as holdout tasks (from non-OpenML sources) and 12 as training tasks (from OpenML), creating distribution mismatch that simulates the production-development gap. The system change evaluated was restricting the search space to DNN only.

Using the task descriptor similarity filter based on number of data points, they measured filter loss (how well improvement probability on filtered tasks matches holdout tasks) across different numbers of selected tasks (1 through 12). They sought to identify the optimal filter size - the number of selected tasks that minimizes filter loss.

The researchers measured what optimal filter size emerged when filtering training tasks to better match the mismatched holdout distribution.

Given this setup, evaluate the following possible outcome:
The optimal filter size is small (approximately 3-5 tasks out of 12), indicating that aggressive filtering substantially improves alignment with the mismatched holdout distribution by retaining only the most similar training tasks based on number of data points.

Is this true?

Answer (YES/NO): YES